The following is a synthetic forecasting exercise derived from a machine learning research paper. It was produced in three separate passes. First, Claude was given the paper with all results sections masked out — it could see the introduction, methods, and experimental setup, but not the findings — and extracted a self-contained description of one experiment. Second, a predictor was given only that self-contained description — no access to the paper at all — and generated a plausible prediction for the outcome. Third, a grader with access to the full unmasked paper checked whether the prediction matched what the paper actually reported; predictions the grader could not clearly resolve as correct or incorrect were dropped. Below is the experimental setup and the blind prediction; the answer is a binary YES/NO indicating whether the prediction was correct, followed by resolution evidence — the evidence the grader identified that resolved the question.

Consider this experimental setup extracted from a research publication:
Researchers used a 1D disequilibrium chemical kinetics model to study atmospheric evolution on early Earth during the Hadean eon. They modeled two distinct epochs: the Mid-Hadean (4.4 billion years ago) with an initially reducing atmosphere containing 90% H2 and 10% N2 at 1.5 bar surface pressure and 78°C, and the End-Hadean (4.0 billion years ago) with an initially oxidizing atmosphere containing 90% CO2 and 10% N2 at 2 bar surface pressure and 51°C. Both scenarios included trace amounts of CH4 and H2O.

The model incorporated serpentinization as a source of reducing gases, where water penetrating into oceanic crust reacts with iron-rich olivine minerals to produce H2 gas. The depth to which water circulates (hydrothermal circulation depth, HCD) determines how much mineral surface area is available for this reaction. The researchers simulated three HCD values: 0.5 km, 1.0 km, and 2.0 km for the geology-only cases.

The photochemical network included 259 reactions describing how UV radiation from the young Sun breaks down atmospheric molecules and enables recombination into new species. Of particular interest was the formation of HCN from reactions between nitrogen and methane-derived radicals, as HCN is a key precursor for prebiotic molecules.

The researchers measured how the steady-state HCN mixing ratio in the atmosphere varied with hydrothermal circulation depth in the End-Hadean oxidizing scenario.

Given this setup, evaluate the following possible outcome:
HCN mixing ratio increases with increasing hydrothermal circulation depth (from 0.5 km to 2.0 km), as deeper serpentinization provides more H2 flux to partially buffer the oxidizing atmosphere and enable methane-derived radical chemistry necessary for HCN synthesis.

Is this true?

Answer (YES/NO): YES